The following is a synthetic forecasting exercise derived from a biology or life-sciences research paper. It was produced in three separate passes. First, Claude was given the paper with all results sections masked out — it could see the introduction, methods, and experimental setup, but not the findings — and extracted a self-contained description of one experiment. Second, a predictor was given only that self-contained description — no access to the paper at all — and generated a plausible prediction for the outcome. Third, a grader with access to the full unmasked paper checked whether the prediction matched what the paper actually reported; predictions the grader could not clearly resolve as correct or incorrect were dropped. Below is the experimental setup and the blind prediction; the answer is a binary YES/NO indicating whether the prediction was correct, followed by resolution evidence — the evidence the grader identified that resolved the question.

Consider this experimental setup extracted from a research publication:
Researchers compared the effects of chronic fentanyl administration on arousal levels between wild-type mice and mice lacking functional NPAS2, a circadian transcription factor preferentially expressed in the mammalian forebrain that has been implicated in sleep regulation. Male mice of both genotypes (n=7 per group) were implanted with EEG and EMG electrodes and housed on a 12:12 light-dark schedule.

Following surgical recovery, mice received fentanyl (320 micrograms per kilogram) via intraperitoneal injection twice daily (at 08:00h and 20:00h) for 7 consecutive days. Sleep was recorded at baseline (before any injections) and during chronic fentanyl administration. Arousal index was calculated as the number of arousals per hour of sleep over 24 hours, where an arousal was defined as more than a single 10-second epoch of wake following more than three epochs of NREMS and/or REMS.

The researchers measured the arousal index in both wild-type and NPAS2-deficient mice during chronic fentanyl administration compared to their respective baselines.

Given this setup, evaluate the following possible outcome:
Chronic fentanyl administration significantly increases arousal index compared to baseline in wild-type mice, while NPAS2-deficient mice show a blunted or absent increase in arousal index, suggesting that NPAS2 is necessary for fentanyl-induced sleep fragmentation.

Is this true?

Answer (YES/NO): NO